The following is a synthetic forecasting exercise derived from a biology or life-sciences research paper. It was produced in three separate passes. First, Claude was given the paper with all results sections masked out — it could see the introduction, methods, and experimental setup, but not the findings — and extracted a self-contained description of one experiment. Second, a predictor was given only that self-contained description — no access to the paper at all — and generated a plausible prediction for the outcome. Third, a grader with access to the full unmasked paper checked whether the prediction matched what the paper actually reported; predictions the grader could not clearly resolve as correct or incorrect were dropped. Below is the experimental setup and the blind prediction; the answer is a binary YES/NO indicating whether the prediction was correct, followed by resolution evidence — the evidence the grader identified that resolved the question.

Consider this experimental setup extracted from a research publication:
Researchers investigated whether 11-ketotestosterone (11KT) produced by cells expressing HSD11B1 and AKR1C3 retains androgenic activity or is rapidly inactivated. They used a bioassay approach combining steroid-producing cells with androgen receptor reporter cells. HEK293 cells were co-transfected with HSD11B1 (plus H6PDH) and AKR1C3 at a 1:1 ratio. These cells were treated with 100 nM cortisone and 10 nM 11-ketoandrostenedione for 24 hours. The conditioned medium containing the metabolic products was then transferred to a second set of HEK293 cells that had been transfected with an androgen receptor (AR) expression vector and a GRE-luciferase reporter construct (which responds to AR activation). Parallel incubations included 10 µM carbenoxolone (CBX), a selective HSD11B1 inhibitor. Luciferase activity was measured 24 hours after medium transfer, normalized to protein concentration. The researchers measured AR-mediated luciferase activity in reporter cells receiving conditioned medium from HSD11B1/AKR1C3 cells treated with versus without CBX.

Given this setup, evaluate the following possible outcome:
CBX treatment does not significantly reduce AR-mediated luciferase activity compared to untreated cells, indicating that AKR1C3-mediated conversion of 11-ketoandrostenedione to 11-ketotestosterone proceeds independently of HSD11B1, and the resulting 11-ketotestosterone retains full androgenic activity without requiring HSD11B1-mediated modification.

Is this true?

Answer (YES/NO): NO